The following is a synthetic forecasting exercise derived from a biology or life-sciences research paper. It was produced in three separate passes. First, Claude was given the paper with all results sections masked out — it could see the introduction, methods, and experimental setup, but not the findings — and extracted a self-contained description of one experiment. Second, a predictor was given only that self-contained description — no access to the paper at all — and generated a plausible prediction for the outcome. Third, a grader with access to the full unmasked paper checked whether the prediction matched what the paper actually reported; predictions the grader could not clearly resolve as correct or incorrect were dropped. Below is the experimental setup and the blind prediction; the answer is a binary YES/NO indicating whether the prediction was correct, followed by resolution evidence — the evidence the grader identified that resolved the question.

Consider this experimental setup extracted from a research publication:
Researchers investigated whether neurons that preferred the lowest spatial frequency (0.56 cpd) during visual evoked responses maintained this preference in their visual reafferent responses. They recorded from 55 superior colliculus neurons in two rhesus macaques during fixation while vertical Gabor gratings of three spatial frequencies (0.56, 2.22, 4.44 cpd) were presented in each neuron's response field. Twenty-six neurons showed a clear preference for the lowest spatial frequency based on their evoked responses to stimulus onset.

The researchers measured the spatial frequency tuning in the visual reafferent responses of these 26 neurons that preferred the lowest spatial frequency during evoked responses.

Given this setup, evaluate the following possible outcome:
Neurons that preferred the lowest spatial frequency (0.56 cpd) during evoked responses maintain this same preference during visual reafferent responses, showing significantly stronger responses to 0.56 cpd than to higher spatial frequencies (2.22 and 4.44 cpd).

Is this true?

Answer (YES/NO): NO